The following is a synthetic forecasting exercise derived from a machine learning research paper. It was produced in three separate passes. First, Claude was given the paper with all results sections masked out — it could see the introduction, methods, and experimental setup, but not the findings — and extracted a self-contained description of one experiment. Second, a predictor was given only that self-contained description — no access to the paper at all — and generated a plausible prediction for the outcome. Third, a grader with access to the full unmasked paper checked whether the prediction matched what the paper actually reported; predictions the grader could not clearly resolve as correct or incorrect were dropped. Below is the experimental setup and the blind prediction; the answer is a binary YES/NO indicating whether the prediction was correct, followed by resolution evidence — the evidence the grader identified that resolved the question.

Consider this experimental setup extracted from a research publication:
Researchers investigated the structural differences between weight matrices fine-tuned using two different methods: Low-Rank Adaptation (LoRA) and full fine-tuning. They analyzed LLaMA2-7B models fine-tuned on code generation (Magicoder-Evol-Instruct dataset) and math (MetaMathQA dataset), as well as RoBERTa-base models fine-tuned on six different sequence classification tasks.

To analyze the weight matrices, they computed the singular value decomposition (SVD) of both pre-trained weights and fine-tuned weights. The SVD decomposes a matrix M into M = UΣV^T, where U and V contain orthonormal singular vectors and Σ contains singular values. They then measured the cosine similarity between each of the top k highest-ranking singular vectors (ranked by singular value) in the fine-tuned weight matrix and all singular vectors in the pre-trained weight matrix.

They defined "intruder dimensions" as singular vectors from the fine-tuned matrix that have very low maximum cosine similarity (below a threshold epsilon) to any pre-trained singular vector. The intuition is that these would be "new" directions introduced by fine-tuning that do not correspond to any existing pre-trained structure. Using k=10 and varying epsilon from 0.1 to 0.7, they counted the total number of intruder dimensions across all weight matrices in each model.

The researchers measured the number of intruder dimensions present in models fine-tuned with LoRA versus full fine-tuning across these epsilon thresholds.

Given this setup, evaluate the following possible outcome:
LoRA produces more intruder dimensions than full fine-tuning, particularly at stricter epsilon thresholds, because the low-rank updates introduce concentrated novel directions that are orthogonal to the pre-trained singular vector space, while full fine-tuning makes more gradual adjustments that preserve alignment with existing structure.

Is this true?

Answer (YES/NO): YES